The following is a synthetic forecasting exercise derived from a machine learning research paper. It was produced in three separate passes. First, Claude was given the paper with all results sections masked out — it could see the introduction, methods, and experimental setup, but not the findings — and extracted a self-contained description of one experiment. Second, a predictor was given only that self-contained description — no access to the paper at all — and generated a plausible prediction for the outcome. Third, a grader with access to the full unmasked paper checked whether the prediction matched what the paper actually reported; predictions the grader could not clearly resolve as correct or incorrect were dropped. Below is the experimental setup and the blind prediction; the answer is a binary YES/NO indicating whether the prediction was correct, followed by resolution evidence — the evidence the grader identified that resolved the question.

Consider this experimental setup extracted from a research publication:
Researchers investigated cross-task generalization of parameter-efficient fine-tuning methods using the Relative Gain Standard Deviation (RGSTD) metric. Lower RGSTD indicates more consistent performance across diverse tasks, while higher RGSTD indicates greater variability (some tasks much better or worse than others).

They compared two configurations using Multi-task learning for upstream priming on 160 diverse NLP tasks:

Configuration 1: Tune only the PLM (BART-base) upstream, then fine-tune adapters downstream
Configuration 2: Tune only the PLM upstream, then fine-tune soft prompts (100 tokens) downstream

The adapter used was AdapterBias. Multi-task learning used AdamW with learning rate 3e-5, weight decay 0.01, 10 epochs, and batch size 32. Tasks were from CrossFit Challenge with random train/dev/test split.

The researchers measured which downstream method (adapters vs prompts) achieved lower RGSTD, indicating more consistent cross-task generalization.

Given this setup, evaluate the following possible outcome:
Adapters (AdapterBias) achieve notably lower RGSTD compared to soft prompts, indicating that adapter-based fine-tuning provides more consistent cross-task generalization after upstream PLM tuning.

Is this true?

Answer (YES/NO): NO